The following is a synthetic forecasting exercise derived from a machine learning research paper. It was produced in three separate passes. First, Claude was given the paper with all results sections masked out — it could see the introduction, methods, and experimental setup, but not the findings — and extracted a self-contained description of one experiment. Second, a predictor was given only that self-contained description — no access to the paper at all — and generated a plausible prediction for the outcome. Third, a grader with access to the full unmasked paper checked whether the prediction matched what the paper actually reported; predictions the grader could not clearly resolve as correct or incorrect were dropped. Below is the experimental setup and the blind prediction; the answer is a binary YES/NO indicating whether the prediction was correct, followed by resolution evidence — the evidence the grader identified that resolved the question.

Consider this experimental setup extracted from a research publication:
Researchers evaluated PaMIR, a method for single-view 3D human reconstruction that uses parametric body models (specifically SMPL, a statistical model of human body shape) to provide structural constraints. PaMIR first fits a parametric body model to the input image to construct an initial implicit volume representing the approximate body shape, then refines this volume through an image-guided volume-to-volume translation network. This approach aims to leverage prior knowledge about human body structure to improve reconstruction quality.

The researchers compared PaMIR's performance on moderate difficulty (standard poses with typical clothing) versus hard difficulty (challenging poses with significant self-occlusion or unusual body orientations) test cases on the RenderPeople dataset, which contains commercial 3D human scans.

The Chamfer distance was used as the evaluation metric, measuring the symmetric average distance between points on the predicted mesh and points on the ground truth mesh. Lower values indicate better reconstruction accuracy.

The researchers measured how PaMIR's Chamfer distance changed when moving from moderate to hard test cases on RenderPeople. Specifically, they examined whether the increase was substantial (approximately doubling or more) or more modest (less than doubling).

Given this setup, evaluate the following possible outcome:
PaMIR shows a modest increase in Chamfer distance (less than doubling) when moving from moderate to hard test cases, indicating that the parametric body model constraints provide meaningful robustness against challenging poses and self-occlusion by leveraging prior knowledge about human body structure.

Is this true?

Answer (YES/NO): YES